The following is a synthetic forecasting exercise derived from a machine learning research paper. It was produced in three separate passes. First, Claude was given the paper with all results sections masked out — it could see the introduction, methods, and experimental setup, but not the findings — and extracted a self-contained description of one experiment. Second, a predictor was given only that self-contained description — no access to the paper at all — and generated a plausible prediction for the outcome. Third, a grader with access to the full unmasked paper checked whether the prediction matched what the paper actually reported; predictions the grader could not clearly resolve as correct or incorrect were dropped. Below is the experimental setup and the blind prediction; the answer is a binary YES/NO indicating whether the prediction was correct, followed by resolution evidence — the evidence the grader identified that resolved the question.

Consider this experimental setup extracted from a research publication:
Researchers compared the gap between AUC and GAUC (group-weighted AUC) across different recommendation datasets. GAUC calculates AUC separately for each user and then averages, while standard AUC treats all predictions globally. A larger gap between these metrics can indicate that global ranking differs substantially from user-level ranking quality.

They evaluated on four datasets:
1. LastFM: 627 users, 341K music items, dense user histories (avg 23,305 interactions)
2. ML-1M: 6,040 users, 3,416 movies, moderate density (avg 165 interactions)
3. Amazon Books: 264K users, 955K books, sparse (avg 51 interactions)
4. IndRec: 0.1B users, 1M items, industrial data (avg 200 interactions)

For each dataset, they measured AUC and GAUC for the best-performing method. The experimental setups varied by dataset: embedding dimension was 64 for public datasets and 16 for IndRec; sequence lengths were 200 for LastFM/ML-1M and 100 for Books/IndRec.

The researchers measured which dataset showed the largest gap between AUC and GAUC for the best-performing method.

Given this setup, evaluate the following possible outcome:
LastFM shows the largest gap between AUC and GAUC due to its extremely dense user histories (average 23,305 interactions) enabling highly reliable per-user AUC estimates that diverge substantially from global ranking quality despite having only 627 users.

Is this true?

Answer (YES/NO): NO